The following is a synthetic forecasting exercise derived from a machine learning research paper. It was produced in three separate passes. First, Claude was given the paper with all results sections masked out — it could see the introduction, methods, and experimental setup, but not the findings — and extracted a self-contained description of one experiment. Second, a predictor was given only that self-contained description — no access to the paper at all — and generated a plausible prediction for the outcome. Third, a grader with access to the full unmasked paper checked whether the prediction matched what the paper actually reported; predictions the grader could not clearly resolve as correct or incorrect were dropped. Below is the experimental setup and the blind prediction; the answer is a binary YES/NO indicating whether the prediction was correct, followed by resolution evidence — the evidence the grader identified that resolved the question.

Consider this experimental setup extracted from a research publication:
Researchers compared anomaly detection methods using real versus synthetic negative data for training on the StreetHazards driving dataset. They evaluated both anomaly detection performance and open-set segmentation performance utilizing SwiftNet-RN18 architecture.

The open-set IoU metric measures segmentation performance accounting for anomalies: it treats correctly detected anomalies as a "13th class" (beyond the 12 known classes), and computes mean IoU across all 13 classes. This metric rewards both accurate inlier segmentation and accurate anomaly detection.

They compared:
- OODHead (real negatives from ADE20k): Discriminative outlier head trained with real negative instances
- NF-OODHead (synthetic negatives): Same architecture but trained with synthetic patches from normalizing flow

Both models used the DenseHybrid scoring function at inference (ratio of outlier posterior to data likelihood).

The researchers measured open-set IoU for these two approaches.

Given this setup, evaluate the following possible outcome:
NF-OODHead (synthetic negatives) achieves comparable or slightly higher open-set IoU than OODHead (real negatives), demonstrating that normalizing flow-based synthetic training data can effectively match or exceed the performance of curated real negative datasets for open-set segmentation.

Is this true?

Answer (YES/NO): NO